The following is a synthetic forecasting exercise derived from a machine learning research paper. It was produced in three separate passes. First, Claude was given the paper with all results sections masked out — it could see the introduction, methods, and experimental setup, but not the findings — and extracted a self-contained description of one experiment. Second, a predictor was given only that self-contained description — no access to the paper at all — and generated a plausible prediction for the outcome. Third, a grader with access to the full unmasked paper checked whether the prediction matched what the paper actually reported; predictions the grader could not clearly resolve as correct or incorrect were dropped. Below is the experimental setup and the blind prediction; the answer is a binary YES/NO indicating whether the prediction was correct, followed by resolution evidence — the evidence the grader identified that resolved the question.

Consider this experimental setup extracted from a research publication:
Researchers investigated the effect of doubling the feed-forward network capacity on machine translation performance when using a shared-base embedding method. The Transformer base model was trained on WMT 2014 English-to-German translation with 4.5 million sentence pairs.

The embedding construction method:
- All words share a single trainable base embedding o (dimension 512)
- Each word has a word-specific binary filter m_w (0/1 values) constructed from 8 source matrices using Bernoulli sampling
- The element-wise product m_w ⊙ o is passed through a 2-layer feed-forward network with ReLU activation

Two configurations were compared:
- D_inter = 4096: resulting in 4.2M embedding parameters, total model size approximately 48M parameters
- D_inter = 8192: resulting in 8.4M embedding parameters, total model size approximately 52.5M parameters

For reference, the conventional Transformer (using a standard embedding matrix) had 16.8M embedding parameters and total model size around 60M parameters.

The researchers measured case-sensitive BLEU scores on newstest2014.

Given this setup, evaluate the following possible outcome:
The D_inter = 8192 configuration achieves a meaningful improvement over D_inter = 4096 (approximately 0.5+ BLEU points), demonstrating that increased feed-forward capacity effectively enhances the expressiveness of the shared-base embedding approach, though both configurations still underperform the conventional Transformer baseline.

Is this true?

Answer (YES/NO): NO